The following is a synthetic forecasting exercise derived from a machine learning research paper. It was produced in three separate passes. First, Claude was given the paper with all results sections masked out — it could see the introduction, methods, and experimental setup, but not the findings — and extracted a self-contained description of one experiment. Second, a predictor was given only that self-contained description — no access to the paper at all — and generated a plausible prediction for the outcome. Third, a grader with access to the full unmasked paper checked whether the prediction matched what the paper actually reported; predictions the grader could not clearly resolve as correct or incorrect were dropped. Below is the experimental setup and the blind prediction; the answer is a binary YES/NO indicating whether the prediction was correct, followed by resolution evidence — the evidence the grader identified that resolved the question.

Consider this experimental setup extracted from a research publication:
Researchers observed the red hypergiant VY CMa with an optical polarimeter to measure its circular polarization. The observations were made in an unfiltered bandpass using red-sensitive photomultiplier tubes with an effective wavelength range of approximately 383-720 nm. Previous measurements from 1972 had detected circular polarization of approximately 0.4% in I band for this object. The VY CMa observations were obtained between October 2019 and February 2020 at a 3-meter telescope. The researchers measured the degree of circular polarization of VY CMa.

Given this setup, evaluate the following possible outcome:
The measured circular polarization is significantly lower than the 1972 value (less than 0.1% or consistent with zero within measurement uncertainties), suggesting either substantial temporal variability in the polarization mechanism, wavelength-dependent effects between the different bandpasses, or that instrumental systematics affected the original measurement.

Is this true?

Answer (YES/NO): NO